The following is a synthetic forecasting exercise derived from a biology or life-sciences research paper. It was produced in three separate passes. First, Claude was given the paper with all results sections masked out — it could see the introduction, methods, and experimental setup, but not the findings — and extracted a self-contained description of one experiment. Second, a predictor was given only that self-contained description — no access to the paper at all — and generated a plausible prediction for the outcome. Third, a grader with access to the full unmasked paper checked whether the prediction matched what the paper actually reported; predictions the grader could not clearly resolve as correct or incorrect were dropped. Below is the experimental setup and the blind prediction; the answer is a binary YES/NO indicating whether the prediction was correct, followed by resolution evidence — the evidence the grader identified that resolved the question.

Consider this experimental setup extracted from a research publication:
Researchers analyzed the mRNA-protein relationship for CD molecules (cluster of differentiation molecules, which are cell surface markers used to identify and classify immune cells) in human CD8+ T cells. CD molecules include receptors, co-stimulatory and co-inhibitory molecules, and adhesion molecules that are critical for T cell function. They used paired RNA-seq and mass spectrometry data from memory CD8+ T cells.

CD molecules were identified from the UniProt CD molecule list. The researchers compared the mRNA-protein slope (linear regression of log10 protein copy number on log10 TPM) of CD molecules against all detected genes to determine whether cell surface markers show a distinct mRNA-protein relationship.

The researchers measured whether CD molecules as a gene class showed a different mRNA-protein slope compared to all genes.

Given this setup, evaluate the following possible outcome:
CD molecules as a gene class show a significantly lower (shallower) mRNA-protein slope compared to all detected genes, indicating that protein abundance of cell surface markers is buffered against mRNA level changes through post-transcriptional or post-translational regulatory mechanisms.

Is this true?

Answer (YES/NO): NO